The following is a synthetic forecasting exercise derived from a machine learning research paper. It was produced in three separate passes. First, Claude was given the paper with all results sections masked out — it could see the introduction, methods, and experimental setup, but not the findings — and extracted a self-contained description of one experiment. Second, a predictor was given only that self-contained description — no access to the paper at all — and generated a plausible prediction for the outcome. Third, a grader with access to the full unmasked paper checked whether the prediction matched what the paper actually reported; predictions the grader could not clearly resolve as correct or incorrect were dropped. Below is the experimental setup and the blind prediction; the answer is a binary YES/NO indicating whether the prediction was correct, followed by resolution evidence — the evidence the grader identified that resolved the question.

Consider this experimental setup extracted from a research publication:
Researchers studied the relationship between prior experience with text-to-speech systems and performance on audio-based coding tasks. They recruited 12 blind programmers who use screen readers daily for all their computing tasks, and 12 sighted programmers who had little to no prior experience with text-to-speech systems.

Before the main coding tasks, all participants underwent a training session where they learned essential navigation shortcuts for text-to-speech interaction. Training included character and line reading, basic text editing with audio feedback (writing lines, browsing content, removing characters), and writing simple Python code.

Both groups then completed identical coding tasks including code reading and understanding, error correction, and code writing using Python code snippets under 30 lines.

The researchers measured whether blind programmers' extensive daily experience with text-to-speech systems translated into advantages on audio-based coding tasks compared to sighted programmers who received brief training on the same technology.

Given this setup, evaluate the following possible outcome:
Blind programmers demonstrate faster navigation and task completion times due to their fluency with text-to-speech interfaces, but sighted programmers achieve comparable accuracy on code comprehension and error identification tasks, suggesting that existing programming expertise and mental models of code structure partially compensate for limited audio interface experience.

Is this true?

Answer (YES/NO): YES